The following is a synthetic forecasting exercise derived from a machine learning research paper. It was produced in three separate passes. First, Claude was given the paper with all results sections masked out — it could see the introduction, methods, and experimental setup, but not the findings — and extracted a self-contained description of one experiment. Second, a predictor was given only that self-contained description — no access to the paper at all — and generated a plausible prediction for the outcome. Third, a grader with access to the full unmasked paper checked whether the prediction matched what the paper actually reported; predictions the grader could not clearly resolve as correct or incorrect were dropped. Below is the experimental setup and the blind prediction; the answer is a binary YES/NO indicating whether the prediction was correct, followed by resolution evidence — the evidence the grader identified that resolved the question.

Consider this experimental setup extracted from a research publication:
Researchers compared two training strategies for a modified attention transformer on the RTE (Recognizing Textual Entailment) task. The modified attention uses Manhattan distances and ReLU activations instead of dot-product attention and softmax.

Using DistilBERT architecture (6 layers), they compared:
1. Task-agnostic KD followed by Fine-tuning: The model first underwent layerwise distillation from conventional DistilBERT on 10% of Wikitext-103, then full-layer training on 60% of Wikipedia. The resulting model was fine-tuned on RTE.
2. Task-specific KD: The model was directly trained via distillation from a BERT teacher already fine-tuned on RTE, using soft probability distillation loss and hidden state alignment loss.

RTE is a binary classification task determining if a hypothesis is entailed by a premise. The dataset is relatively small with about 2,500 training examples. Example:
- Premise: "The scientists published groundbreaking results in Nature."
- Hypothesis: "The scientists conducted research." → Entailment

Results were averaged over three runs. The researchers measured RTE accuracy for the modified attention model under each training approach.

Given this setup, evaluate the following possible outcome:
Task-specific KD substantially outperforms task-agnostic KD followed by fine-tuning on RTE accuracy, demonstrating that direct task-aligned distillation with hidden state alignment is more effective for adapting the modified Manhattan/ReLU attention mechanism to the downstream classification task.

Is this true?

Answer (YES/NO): NO